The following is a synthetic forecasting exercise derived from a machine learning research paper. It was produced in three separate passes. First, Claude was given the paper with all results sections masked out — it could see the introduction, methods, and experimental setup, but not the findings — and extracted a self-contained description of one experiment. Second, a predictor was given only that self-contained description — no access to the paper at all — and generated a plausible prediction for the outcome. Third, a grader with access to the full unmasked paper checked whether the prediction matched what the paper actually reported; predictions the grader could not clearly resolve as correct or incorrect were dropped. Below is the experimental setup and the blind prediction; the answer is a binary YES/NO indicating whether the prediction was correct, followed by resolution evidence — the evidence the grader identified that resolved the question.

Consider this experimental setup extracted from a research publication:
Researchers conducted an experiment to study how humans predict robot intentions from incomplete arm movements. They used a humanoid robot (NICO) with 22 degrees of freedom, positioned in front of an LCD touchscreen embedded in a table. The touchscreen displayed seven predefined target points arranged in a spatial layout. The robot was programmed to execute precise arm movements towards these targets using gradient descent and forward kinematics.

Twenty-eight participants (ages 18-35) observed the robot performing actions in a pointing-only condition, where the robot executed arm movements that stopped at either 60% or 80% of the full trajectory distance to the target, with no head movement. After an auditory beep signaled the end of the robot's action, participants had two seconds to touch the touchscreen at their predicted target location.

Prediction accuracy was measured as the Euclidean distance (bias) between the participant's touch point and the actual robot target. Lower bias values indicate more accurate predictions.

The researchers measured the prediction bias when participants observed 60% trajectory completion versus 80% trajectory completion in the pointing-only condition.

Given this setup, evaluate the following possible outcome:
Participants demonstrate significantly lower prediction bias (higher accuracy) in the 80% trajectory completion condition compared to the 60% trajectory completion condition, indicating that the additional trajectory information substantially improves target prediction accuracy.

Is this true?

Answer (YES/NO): YES